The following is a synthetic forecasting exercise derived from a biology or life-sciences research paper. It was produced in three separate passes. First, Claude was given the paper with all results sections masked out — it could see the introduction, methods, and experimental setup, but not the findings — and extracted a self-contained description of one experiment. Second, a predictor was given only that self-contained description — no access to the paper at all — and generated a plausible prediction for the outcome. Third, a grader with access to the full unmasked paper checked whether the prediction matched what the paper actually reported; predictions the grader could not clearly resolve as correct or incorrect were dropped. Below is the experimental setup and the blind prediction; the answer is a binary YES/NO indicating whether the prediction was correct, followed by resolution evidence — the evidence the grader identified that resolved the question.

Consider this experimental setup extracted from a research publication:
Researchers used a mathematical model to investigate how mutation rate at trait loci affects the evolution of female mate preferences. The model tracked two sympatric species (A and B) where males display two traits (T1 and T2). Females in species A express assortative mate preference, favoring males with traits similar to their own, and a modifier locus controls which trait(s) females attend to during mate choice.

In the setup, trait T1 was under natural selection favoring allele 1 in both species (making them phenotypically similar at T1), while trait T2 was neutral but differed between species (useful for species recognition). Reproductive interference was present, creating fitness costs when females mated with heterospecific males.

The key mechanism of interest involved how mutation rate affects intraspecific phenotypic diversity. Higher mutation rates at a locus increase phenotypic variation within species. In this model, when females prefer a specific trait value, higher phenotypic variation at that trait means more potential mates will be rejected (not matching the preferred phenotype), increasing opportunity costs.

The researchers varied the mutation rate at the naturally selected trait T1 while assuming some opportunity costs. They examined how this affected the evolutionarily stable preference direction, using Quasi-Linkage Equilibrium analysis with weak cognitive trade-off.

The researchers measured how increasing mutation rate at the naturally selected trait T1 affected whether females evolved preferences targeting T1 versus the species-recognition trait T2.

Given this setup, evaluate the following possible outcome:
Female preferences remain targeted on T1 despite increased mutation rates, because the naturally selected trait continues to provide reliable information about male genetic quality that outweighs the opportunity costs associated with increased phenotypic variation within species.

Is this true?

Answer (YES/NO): NO